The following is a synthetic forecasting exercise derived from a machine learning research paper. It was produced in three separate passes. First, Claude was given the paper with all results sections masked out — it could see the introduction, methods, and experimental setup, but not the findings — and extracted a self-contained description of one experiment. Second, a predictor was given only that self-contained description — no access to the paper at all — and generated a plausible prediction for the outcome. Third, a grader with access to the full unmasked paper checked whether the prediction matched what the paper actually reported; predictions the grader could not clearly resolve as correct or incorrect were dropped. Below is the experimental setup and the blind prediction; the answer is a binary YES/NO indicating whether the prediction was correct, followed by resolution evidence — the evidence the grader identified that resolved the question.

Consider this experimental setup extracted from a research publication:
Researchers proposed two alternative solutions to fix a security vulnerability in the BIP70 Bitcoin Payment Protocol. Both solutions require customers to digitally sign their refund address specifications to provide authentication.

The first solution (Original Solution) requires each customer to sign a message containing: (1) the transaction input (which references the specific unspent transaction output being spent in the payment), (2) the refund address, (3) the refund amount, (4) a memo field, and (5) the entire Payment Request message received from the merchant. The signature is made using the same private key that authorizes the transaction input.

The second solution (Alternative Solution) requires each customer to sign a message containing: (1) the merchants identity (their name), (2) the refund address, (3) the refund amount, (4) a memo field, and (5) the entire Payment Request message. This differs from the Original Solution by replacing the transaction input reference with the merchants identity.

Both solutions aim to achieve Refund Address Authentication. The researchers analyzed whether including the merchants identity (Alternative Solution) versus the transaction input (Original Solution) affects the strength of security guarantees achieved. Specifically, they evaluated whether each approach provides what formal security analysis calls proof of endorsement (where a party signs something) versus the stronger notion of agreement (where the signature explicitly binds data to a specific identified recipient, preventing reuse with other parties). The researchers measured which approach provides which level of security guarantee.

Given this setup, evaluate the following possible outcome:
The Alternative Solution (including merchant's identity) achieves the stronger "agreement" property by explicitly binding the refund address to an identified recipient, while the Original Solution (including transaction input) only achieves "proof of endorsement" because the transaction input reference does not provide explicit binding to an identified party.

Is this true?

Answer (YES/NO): YES